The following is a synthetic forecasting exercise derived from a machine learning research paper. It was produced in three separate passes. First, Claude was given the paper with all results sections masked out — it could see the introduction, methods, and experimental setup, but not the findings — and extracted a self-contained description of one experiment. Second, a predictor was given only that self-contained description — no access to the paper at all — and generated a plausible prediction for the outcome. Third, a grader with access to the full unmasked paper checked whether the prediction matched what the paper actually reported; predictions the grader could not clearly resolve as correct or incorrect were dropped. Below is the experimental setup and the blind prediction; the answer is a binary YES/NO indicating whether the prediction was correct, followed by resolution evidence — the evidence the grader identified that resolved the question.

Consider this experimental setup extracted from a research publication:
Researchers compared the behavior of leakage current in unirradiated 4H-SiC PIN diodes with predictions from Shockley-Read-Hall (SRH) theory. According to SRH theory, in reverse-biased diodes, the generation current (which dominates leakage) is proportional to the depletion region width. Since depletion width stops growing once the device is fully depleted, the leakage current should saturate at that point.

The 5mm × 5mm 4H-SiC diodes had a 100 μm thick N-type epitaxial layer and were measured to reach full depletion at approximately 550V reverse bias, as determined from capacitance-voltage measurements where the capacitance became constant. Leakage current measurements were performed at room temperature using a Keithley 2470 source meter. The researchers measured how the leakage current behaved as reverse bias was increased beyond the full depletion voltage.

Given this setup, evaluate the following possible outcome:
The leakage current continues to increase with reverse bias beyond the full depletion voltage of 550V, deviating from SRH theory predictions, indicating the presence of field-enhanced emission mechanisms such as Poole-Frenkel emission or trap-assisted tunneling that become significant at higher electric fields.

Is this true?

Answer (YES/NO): YES